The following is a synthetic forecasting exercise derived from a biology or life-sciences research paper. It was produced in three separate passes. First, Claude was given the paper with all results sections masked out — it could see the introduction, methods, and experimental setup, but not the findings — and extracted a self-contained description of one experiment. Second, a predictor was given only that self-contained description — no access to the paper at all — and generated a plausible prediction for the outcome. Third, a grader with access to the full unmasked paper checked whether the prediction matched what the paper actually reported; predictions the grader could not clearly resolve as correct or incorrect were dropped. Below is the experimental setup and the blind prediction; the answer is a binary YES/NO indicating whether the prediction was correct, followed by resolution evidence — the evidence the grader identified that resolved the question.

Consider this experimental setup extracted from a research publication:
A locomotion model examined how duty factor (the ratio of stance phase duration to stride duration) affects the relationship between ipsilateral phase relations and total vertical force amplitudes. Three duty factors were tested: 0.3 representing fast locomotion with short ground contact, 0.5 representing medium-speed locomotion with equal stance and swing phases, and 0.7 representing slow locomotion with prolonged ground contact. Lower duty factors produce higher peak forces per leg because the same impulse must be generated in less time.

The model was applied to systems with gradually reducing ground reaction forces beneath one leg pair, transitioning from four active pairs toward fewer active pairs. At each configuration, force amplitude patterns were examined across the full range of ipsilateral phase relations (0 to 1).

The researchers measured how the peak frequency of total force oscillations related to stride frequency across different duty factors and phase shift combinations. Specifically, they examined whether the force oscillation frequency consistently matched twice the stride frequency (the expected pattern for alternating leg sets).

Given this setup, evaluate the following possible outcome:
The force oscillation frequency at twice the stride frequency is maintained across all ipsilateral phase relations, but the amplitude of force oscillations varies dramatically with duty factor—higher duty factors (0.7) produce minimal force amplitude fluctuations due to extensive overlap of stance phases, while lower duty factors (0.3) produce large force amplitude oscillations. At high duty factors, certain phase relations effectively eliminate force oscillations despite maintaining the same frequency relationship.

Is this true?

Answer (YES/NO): NO